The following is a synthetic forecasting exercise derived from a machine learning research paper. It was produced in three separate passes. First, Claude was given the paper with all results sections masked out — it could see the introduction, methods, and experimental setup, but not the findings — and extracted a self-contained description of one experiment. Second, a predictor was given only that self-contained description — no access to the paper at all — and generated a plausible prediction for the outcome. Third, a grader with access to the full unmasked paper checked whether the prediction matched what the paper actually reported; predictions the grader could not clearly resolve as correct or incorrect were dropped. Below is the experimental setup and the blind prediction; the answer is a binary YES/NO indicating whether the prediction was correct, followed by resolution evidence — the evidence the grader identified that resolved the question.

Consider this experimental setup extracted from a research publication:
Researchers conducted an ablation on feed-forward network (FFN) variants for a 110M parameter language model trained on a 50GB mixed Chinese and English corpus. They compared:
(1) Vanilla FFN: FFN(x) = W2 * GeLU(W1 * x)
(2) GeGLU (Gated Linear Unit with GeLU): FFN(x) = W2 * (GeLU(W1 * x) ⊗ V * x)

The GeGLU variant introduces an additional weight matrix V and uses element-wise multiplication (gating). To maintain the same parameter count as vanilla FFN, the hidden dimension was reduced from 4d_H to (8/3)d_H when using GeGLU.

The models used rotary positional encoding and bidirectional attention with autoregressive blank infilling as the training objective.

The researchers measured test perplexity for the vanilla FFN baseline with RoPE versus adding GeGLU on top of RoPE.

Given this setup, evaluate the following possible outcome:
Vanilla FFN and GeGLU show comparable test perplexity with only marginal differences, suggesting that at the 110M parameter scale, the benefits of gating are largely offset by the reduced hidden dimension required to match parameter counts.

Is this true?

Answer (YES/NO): NO